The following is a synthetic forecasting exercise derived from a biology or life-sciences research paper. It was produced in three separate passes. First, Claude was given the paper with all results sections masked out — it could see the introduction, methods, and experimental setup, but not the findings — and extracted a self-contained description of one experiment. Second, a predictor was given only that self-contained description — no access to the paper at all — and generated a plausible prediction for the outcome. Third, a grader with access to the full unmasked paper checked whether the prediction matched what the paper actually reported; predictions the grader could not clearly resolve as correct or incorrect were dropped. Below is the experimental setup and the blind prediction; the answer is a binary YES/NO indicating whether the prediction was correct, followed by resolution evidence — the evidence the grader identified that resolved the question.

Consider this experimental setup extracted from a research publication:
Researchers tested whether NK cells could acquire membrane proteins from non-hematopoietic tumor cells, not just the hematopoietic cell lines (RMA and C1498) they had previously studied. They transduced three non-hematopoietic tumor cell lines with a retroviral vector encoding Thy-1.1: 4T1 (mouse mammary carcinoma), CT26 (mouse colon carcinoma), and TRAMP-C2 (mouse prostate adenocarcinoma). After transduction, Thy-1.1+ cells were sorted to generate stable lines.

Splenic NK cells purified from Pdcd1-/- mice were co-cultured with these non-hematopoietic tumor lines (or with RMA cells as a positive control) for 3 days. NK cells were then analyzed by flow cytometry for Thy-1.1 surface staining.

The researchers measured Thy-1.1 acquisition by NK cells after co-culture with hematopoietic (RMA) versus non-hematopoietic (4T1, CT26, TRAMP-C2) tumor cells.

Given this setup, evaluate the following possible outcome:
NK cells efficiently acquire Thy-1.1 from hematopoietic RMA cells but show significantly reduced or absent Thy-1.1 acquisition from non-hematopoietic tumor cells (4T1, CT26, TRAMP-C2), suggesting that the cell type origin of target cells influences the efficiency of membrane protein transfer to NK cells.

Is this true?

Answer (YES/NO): NO